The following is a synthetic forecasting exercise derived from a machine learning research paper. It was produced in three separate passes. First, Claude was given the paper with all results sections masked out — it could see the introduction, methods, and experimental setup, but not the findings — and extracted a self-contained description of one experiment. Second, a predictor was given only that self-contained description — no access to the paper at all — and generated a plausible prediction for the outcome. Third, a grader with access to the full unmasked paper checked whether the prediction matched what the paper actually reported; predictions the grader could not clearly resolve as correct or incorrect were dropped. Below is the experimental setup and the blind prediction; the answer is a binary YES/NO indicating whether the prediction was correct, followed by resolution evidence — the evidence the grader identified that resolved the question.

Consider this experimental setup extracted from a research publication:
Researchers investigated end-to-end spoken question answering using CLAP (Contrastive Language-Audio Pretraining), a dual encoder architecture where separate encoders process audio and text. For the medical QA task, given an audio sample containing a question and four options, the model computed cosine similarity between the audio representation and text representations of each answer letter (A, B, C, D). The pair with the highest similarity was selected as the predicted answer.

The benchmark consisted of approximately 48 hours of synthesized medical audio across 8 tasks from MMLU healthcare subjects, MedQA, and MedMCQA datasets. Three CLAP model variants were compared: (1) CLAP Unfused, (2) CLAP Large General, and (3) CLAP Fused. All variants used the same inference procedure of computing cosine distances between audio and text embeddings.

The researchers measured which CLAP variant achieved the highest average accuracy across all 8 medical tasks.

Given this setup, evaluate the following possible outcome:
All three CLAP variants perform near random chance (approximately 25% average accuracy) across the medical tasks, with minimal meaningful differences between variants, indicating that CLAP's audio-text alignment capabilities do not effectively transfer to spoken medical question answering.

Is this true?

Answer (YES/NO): NO